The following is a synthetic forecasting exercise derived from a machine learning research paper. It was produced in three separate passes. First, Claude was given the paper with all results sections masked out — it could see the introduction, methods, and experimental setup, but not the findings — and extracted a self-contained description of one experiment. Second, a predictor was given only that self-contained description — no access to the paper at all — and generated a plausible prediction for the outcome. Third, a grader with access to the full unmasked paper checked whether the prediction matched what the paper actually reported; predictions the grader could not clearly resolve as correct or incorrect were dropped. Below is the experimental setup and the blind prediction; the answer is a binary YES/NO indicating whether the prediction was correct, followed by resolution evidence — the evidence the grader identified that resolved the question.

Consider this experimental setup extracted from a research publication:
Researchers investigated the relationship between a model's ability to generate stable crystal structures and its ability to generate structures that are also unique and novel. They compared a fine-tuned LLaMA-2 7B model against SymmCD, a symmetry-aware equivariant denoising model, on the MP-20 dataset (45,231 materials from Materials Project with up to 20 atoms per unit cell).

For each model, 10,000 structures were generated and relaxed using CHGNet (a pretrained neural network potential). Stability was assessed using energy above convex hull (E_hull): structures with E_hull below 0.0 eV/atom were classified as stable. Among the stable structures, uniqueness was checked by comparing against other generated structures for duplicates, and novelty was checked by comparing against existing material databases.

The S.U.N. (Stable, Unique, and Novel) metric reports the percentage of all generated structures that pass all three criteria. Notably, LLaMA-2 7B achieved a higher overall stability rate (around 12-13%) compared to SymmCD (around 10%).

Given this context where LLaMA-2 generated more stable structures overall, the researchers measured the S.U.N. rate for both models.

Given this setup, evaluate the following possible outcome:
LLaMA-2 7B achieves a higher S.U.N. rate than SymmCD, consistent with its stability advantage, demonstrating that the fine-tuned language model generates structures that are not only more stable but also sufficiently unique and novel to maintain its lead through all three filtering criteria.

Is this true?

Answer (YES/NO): NO